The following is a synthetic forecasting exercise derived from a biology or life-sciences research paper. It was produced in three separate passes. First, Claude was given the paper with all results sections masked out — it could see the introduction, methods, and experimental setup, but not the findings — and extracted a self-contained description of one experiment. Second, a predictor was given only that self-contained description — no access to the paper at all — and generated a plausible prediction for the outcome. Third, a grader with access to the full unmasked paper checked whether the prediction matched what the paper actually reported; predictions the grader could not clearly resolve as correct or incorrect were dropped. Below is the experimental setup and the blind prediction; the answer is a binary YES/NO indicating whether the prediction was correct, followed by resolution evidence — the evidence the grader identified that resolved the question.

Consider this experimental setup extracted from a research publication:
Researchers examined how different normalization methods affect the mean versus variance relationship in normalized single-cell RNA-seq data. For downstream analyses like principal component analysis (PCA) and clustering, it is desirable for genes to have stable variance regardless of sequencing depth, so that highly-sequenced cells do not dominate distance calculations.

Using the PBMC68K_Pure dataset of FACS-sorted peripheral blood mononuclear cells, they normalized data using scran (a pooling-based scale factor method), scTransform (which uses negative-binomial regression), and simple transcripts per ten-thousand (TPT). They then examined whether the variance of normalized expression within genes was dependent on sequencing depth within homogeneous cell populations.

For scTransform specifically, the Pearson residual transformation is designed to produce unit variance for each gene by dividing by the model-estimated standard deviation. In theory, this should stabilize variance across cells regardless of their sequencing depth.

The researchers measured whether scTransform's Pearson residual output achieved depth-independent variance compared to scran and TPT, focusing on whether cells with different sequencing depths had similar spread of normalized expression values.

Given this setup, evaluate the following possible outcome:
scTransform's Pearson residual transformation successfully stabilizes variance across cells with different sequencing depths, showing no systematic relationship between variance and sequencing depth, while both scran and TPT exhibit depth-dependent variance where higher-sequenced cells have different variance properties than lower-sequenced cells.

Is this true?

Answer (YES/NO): NO